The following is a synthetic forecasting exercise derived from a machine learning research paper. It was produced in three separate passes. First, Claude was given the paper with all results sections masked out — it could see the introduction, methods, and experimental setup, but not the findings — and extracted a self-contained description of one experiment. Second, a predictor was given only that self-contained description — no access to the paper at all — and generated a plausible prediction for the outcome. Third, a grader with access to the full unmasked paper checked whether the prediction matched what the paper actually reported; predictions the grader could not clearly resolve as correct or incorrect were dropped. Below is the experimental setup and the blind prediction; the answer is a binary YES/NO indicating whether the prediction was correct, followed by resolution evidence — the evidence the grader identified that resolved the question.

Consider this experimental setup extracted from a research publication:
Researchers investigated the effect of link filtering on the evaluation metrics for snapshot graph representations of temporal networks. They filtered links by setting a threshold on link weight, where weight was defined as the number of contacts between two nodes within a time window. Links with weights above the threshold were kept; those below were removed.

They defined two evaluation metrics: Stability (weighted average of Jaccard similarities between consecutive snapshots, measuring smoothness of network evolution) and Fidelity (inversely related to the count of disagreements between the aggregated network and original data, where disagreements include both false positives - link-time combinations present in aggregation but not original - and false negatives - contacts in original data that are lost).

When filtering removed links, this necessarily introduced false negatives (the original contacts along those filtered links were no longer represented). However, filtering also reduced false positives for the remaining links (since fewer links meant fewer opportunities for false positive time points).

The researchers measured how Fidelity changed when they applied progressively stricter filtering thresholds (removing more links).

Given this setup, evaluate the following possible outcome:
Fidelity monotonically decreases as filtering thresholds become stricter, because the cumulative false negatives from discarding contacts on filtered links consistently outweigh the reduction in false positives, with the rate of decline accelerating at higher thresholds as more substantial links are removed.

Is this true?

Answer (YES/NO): NO